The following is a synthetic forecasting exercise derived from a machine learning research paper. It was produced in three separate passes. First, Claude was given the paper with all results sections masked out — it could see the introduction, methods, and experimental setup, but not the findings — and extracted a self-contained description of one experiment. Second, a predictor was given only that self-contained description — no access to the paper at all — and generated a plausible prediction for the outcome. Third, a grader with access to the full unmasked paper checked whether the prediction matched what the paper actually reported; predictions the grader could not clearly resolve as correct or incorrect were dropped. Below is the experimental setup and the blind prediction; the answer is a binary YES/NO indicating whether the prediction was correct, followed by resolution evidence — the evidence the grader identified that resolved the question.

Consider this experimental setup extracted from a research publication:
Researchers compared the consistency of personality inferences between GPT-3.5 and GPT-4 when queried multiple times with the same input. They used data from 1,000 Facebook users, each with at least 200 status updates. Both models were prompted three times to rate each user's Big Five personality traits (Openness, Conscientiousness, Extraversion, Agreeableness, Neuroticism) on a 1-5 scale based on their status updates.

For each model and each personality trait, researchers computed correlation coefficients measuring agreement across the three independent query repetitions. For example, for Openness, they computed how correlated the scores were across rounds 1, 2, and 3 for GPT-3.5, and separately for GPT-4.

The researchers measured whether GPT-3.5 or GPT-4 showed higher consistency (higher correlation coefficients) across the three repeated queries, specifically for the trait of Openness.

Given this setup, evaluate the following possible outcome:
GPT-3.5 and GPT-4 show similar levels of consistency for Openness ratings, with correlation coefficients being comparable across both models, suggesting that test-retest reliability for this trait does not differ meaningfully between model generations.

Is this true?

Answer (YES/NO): NO